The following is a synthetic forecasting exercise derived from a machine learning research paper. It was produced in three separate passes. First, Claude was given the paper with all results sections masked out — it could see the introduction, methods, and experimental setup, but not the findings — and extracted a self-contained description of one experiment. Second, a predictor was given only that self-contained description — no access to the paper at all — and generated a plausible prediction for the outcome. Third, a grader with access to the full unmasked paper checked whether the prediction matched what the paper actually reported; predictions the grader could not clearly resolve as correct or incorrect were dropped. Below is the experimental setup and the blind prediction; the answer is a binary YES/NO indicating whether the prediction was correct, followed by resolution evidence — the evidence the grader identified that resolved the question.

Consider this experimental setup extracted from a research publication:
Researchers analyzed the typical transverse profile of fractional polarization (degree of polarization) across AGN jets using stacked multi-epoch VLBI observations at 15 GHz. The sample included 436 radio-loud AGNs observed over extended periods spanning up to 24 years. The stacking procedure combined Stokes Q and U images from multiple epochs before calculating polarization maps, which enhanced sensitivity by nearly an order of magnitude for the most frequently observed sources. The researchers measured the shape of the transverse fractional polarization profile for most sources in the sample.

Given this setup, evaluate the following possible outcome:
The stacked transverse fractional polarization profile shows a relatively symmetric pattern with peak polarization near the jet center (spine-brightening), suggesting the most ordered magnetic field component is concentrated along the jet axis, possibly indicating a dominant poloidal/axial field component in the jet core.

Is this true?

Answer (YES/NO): NO